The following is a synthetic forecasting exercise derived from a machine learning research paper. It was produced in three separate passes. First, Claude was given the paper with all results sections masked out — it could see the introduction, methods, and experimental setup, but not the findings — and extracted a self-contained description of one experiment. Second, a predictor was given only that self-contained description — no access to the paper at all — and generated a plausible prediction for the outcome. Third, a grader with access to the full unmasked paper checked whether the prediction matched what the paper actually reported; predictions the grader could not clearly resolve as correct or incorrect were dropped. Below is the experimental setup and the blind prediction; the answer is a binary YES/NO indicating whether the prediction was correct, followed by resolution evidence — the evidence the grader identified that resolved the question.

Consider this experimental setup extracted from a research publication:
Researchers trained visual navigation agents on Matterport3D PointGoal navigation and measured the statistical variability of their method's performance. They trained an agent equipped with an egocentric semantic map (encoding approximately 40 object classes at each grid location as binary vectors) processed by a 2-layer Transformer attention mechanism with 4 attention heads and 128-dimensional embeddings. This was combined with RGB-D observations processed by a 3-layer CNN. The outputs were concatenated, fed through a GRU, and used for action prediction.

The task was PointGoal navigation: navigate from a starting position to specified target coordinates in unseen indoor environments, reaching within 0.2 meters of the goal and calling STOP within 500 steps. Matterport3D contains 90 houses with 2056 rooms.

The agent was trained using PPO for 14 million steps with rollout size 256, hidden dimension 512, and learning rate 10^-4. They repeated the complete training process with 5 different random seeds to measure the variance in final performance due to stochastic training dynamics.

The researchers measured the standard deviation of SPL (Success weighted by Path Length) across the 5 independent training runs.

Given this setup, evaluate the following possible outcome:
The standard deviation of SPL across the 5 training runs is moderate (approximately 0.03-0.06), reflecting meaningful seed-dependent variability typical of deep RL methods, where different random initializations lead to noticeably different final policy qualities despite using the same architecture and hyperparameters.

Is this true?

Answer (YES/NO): NO